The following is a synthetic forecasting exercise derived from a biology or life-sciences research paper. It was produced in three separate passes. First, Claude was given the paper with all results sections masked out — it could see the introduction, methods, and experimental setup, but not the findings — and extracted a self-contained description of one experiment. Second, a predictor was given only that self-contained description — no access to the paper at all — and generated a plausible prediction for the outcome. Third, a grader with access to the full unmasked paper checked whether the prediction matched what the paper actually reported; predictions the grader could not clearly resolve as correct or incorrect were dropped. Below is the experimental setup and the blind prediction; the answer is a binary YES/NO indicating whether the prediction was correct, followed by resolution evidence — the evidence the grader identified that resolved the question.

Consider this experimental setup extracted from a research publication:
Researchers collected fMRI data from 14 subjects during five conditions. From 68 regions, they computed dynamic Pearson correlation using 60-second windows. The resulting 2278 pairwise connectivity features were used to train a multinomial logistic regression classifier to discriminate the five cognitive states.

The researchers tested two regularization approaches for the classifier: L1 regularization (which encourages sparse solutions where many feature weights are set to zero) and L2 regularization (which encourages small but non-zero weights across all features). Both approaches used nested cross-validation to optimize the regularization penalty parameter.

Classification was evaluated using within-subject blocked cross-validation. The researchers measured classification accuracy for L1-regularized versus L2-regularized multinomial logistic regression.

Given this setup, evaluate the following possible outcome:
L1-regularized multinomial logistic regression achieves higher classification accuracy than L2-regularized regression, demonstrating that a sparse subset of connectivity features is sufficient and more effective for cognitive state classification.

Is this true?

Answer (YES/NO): NO